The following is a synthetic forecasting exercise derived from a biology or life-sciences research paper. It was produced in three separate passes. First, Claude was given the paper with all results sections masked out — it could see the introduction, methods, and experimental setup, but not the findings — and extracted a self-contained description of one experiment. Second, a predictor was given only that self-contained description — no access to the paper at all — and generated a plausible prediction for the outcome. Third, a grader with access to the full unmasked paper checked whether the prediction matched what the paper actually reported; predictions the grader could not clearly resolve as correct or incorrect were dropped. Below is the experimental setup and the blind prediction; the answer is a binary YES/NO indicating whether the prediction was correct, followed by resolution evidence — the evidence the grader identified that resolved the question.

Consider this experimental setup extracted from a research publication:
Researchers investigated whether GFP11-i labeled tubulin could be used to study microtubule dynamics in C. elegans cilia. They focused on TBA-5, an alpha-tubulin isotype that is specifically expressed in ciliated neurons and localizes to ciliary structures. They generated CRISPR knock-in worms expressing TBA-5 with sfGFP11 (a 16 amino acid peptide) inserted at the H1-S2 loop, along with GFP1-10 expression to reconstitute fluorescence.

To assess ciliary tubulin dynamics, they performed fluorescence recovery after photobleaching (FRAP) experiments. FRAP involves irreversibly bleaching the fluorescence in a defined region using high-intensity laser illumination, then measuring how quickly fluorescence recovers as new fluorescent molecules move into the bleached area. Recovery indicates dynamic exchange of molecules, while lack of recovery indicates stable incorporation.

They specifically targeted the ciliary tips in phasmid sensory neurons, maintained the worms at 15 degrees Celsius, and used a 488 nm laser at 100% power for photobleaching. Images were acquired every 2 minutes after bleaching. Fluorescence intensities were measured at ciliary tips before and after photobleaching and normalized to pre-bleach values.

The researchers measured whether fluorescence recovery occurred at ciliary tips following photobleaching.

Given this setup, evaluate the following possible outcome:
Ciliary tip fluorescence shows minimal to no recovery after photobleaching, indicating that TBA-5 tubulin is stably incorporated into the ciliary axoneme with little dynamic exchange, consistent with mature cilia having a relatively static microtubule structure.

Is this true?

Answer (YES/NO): NO